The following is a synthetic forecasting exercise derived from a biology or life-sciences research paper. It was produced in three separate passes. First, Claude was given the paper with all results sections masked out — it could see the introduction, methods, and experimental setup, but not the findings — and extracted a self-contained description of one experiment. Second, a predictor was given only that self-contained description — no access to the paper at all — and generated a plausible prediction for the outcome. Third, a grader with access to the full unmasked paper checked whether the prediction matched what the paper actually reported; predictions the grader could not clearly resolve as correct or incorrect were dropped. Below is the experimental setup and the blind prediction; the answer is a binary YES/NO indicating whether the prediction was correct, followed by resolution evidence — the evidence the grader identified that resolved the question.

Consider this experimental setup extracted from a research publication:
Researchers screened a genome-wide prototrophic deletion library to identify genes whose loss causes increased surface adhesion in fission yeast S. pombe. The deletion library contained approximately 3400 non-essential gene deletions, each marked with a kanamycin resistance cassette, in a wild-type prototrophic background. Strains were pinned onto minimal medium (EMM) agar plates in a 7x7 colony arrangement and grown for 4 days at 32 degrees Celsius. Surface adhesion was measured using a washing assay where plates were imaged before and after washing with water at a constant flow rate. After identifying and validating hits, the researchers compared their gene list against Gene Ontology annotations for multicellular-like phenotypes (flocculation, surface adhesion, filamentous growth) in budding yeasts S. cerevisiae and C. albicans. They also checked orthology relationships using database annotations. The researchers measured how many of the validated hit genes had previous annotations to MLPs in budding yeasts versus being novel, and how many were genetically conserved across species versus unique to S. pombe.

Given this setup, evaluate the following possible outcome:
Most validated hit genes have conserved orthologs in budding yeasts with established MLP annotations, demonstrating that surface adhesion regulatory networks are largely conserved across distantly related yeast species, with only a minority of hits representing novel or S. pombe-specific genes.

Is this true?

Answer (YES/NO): NO